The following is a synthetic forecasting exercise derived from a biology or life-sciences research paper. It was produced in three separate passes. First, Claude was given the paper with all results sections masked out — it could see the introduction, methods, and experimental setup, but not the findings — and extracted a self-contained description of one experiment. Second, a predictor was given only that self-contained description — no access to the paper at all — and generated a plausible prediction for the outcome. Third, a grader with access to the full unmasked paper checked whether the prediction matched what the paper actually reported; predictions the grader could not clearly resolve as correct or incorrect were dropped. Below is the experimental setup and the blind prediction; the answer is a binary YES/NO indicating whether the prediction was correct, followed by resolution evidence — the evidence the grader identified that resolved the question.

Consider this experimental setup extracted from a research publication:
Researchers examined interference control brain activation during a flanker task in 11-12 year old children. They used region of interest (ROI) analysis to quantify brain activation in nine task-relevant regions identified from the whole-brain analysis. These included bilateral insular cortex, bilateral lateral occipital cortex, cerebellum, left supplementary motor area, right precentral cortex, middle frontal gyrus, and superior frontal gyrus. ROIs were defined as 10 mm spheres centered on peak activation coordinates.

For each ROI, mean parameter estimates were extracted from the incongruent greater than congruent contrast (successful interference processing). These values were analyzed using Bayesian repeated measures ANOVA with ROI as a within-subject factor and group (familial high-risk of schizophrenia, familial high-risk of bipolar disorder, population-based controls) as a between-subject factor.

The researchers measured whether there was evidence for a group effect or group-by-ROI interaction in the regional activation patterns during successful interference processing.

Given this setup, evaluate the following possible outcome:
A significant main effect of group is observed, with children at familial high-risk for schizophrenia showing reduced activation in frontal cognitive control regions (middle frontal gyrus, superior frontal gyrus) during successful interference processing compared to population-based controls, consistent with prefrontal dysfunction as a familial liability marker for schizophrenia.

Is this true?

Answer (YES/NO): NO